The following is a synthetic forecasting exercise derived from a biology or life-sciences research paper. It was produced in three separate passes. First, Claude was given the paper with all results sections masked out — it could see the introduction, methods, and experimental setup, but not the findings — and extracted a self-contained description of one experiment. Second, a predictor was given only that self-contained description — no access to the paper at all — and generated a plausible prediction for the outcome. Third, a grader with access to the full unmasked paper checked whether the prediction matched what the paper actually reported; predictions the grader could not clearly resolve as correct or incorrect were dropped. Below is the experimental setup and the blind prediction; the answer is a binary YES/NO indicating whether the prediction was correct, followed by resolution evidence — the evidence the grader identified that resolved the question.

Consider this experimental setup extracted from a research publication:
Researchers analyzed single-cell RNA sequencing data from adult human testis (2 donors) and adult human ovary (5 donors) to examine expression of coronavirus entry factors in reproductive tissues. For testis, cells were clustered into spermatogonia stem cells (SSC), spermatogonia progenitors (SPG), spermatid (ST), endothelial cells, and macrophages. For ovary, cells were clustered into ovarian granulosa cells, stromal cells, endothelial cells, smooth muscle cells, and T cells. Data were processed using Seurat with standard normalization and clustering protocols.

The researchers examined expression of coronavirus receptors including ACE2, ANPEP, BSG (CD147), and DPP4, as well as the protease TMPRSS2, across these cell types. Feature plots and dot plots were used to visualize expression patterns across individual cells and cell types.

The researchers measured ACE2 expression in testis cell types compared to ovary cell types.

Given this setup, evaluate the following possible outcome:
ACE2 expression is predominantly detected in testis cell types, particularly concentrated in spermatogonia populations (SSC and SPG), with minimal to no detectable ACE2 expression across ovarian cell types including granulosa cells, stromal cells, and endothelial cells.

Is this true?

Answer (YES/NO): NO